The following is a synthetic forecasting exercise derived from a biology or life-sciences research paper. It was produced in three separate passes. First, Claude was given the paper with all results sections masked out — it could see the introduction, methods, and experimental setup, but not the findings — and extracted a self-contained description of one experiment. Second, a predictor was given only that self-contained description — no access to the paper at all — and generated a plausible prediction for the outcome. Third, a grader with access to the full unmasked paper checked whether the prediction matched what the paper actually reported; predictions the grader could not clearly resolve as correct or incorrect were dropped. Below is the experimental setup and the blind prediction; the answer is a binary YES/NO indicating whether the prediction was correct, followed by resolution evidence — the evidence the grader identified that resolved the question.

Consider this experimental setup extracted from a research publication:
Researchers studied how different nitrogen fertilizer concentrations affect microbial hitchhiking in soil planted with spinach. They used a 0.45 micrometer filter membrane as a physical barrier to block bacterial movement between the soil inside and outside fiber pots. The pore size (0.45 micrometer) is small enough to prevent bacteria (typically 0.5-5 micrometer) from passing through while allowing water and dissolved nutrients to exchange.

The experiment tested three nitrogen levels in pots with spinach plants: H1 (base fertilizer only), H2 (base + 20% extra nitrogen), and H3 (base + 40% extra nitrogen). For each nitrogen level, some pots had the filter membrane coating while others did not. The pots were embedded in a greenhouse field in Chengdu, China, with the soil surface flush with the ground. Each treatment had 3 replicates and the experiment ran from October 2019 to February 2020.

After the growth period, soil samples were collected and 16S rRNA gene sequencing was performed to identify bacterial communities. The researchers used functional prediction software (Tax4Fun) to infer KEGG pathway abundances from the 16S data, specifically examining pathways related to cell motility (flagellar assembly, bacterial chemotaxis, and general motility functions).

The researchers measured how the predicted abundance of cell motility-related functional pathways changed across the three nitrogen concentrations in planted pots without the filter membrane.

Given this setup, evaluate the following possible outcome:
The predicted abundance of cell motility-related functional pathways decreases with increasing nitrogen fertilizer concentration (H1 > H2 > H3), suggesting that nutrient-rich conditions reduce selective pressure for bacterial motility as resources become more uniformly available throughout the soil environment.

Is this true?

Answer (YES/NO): NO